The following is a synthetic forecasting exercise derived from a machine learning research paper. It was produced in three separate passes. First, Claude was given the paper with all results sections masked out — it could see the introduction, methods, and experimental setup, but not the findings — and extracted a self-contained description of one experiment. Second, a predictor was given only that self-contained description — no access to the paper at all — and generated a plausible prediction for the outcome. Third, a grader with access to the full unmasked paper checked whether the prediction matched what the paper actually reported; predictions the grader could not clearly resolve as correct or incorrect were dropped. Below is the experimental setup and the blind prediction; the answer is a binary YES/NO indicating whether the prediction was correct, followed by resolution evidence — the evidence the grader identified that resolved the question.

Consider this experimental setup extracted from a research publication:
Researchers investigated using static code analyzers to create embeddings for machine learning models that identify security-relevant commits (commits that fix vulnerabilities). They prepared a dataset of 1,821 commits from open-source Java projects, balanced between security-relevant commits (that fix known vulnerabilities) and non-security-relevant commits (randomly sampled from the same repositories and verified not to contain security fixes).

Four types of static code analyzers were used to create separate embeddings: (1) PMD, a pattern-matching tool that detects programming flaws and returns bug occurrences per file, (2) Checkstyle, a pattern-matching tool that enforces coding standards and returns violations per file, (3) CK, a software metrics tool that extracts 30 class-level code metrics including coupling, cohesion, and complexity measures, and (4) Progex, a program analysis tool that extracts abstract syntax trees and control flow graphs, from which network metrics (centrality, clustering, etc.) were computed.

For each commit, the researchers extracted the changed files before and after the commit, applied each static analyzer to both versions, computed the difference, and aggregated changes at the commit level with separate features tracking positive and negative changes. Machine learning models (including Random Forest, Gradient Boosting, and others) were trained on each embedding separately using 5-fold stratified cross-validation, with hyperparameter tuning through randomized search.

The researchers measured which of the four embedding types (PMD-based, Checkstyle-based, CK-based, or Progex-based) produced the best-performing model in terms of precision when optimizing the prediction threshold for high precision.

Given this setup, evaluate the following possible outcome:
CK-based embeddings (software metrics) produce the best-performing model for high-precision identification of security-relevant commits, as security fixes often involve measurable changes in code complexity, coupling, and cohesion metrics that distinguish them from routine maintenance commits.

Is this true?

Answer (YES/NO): YES